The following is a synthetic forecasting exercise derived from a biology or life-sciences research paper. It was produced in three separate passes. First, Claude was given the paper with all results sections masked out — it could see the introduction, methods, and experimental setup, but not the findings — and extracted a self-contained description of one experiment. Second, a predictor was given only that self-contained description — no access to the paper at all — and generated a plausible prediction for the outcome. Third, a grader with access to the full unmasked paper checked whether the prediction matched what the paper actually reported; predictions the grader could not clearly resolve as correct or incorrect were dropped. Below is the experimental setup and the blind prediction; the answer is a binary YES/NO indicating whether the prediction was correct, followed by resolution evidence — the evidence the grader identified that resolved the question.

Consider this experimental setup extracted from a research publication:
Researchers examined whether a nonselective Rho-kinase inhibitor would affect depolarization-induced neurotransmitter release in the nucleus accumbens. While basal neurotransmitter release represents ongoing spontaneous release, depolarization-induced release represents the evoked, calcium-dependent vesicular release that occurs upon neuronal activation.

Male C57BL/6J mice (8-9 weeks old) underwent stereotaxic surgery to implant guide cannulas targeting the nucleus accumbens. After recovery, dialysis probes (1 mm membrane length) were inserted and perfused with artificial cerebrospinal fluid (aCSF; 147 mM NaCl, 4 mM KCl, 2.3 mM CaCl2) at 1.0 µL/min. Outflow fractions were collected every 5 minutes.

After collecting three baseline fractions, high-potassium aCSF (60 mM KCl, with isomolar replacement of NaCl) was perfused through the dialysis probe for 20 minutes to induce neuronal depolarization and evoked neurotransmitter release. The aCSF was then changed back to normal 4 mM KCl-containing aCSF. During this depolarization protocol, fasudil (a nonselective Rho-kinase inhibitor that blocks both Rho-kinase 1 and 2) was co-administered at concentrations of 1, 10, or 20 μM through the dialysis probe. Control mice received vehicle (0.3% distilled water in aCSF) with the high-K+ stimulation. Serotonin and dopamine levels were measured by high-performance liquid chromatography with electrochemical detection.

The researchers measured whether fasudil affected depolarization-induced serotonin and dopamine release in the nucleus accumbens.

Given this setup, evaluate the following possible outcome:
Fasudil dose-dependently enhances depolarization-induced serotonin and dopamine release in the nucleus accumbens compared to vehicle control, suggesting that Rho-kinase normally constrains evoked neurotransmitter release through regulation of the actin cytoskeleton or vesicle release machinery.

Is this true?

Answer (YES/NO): NO